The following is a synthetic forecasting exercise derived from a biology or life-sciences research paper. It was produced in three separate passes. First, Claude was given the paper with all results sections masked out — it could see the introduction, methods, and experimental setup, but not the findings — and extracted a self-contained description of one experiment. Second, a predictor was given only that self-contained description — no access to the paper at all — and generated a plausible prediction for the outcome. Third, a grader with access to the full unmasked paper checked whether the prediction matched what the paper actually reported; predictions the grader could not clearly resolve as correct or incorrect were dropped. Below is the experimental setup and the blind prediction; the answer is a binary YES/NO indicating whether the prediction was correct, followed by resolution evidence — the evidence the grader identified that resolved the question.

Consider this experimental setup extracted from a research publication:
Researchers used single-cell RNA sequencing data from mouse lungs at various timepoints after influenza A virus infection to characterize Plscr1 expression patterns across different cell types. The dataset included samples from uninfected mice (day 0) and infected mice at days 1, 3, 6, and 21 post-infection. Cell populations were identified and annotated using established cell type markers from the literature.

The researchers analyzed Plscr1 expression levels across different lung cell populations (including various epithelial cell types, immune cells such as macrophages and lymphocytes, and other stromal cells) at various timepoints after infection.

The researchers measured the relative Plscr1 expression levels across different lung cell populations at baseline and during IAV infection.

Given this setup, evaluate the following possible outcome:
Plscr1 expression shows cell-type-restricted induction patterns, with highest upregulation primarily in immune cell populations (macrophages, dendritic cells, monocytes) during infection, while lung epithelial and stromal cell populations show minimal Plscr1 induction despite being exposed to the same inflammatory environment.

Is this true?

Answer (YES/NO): NO